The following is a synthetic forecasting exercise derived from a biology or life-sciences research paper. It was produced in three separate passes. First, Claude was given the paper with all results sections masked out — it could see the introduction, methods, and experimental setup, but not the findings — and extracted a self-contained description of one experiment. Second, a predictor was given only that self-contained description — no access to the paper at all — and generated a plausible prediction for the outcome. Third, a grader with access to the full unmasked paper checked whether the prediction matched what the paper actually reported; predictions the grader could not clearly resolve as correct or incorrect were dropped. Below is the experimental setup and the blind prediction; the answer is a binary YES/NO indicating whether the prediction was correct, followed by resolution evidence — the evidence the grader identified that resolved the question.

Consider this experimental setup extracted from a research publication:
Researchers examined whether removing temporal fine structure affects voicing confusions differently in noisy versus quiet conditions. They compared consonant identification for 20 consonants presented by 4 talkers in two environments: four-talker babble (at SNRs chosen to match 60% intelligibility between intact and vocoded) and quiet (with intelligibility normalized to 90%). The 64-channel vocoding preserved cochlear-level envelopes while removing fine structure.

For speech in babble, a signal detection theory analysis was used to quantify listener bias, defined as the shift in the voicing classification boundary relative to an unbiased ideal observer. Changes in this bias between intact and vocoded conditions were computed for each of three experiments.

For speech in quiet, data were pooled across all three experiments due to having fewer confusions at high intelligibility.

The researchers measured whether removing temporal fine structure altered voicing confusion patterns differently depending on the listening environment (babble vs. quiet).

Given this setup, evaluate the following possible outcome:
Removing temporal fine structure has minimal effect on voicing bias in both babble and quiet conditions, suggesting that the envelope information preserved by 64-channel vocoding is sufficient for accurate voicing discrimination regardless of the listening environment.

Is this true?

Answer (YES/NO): NO